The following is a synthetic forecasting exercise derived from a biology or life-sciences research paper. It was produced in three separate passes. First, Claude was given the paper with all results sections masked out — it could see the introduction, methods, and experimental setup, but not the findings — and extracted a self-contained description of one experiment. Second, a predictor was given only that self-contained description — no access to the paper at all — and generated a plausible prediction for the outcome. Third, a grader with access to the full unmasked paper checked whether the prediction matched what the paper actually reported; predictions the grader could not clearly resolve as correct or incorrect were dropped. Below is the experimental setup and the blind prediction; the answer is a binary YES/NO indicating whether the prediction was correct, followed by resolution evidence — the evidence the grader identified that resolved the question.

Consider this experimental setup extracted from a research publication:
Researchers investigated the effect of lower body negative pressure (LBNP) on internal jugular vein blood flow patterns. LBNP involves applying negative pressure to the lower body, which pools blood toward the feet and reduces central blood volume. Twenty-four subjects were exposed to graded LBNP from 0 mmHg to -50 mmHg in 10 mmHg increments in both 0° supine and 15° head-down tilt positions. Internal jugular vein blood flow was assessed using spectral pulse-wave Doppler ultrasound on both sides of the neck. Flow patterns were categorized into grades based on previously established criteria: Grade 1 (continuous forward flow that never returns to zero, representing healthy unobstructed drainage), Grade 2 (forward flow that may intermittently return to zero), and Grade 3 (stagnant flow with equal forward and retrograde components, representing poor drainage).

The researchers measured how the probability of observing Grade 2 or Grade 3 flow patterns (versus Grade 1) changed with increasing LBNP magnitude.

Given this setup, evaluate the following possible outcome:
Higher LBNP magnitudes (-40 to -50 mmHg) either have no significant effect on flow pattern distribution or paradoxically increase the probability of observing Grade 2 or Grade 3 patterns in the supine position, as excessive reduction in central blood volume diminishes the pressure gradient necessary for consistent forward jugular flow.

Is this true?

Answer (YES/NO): NO